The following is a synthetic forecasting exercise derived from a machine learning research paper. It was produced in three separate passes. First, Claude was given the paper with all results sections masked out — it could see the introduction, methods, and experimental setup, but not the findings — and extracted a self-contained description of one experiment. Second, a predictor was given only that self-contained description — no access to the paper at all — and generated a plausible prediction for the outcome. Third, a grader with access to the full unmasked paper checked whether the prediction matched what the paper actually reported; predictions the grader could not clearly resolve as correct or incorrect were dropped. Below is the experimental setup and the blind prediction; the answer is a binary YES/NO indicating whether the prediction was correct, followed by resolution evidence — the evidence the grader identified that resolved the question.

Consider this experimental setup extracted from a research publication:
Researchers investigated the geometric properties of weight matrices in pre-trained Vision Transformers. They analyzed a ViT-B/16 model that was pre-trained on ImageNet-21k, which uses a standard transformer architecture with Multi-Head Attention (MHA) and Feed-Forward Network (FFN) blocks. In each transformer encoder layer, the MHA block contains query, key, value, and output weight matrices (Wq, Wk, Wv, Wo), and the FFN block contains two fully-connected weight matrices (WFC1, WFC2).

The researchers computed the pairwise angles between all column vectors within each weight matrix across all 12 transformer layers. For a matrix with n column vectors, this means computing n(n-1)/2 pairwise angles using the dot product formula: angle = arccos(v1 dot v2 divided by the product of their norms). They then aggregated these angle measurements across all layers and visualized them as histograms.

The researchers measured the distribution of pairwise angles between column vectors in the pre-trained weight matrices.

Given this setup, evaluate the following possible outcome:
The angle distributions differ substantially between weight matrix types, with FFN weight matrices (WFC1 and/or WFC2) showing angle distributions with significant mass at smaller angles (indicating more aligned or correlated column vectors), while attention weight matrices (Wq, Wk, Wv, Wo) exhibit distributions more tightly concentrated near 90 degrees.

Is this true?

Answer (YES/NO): NO